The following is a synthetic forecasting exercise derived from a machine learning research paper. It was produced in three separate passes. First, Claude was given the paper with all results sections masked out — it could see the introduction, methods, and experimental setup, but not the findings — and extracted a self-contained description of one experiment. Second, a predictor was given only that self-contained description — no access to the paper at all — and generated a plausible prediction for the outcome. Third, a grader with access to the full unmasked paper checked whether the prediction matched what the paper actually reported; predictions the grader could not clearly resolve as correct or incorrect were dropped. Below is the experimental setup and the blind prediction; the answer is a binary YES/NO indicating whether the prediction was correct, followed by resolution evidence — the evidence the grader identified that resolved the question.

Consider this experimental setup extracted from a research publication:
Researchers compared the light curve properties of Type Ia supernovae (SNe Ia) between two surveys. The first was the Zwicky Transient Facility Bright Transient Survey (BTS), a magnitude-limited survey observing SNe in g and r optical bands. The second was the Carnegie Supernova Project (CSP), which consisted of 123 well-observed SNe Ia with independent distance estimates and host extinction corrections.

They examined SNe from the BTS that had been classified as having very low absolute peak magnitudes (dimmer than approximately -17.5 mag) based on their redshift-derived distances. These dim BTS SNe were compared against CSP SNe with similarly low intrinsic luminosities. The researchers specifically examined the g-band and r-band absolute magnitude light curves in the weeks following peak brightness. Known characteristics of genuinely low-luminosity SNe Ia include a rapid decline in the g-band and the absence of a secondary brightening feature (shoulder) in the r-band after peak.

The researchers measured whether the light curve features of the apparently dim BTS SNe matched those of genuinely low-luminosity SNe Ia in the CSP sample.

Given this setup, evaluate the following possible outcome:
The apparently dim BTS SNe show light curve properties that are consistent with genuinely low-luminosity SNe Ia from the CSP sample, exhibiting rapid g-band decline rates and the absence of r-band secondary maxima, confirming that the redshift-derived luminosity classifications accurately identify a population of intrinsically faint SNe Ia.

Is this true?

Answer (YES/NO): NO